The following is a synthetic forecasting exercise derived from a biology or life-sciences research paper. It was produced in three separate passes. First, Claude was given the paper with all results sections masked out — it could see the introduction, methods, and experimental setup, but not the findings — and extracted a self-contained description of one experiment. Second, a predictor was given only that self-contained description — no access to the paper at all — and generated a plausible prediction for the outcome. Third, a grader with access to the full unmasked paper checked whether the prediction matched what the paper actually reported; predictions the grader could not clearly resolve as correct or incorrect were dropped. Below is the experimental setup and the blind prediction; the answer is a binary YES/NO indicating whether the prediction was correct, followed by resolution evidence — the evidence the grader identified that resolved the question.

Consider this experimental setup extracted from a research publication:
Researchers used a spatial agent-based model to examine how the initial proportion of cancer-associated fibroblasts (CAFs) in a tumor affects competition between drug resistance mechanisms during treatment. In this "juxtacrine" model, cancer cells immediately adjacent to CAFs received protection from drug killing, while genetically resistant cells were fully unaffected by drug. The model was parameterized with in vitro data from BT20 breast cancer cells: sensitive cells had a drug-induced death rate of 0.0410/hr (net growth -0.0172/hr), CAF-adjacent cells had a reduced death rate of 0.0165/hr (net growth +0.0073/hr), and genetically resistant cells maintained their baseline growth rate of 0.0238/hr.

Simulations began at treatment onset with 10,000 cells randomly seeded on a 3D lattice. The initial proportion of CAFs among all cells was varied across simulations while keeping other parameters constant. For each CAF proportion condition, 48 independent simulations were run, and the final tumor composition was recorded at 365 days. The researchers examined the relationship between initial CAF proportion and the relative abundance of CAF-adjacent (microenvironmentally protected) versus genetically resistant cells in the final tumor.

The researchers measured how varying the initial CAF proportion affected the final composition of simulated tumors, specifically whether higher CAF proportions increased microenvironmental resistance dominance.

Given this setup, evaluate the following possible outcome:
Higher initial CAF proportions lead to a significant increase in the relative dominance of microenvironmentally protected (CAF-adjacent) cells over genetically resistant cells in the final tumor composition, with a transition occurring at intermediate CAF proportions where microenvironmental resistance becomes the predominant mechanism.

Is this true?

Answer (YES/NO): NO